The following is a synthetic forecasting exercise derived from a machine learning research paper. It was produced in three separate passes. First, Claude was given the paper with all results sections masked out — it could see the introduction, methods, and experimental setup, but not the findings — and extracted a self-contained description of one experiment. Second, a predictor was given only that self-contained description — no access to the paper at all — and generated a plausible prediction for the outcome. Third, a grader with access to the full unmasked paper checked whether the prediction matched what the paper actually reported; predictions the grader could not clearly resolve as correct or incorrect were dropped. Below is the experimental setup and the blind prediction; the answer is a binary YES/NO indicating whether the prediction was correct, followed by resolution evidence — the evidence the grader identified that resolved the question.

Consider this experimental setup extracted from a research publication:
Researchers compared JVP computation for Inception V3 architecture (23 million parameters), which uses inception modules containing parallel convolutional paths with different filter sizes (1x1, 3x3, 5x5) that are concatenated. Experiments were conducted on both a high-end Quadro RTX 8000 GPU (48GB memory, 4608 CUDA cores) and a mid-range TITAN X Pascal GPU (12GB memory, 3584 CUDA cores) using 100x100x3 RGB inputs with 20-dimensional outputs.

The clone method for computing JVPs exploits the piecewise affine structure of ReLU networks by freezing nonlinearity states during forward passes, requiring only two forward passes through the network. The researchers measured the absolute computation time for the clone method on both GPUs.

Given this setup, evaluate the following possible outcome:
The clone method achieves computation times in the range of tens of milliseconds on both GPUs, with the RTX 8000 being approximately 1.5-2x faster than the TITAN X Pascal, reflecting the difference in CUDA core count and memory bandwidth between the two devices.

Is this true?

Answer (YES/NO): NO